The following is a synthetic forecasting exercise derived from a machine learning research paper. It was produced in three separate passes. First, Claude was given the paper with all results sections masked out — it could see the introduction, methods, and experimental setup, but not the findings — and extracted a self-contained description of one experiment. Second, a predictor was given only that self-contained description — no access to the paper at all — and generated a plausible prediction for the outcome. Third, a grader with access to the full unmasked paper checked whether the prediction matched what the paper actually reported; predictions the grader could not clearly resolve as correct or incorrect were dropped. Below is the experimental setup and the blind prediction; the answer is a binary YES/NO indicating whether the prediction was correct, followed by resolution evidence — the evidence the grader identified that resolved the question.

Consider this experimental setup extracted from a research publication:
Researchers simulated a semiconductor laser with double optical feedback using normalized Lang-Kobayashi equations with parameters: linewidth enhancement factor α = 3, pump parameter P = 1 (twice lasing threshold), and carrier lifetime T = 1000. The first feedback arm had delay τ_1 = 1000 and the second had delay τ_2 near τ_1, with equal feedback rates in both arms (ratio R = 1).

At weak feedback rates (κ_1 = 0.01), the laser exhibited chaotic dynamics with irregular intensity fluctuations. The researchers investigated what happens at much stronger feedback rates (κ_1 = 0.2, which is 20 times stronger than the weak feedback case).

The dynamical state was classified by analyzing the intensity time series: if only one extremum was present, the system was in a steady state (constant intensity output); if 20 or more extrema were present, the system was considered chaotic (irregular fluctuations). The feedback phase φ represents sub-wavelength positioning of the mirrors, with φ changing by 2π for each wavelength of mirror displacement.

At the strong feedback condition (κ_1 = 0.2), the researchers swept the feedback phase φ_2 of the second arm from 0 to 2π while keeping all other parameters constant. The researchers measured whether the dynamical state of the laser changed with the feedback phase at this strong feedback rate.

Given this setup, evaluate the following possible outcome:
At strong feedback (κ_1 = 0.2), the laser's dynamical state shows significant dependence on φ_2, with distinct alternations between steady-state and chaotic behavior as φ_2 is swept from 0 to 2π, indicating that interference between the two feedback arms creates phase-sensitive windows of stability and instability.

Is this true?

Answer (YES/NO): YES